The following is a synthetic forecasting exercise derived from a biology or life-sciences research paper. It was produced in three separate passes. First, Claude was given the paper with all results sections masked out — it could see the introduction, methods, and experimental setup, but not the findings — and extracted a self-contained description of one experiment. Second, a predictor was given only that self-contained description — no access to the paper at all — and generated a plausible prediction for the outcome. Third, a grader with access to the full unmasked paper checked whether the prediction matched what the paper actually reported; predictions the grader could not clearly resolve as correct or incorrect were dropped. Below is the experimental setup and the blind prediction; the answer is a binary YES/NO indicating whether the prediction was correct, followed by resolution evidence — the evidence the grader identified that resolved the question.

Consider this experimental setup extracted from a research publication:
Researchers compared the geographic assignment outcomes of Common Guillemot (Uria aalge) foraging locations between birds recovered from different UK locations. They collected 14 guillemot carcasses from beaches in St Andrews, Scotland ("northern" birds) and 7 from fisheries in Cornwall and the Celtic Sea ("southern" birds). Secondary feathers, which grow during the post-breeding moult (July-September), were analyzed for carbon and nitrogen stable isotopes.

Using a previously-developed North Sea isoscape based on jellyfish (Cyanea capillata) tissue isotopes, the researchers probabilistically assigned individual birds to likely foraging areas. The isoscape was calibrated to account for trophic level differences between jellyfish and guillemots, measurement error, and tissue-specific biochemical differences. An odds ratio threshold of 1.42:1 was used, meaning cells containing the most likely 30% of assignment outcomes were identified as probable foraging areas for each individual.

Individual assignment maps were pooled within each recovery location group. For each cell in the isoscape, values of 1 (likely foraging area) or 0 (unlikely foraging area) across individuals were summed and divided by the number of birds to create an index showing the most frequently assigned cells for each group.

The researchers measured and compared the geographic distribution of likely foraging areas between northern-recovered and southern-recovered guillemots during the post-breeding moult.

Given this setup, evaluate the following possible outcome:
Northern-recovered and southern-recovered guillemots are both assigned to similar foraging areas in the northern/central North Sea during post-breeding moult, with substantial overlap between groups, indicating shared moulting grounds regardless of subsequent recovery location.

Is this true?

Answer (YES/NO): NO